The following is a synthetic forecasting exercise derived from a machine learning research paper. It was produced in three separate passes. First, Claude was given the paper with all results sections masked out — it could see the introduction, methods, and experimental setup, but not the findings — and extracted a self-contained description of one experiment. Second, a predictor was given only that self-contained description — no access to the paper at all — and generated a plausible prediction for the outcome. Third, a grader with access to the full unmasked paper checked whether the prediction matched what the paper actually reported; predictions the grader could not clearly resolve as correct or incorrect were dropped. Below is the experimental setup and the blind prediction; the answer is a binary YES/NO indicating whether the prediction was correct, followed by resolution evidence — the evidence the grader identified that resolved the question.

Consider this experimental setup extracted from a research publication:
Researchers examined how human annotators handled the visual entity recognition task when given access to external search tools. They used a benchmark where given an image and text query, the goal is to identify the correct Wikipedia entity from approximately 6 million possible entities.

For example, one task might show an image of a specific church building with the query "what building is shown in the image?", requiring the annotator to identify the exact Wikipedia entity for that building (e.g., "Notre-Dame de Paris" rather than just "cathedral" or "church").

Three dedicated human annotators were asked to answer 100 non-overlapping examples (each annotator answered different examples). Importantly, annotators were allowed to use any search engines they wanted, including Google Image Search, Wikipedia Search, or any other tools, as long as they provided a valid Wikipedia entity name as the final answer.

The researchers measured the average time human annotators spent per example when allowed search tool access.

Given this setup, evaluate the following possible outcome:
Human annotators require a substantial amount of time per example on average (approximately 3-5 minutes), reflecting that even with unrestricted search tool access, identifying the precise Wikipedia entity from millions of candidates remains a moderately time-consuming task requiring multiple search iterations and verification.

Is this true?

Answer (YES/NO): YES